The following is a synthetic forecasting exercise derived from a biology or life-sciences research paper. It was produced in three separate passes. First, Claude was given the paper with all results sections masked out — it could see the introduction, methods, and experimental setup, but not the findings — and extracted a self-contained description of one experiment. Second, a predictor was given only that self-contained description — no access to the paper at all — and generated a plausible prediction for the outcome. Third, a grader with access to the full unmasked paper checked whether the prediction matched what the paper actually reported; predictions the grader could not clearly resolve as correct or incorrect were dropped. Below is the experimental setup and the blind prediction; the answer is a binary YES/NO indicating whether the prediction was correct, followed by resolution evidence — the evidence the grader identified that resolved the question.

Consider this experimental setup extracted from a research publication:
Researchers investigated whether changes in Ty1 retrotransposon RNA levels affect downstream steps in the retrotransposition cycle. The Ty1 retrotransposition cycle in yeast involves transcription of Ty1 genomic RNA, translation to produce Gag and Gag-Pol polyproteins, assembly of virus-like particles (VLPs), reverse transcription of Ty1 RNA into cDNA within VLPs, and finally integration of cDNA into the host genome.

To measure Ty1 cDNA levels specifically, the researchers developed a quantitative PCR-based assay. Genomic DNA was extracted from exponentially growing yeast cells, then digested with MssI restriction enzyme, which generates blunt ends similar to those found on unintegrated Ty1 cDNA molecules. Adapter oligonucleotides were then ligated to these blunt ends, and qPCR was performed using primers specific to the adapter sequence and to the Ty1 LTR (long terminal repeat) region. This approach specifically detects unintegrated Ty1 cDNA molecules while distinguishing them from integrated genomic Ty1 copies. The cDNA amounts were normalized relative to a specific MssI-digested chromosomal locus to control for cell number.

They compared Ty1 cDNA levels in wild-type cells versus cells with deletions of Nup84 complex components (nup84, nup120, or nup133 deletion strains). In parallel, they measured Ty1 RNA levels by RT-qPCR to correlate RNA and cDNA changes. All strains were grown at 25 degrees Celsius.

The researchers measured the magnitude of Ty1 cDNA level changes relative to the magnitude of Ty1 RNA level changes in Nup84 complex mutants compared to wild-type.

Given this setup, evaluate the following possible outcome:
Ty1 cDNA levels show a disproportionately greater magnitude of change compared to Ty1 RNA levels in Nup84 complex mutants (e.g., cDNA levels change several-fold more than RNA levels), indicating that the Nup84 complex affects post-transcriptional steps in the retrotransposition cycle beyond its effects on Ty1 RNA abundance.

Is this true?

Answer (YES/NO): NO